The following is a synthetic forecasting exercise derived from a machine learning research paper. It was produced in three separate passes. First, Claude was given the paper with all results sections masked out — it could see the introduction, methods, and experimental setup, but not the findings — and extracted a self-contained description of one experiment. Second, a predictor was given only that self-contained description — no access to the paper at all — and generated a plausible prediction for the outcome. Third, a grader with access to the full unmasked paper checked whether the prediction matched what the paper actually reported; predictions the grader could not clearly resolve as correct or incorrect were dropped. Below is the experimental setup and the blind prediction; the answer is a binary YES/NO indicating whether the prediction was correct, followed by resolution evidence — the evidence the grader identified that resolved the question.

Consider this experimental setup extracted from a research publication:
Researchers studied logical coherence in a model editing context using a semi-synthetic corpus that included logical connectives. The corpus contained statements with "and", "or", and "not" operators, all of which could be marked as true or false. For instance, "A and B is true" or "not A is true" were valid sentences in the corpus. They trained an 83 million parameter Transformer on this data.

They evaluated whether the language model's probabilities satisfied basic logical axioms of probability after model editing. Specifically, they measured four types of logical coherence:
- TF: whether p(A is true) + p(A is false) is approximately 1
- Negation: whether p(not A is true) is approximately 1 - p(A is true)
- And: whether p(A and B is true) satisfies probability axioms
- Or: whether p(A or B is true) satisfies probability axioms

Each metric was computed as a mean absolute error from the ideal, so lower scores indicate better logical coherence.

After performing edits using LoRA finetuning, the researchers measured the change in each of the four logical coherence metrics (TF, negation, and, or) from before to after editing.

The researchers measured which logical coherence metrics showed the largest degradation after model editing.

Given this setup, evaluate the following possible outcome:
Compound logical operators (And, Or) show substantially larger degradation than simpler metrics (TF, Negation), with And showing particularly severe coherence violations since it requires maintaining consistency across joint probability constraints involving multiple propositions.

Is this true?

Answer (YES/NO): NO